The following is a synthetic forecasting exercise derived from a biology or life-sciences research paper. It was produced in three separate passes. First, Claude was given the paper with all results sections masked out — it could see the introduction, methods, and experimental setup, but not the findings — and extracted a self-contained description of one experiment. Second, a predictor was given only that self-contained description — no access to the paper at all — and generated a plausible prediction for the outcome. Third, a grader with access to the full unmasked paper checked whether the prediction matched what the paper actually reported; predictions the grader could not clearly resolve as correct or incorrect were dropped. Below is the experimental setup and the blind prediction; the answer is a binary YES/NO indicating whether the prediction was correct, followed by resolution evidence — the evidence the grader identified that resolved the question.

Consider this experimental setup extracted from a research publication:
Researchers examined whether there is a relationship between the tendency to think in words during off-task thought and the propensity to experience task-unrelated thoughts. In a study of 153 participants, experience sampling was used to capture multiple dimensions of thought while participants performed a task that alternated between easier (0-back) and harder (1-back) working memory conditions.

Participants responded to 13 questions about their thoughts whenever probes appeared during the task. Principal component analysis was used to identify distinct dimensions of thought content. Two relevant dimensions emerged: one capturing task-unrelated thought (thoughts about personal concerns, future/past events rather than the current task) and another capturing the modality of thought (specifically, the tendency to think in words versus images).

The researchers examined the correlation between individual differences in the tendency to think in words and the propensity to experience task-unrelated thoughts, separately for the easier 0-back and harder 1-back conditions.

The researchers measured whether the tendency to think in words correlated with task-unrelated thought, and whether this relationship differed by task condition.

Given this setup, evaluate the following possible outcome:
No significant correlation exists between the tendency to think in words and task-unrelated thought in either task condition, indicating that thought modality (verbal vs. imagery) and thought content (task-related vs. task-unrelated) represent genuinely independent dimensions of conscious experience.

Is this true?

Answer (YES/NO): NO